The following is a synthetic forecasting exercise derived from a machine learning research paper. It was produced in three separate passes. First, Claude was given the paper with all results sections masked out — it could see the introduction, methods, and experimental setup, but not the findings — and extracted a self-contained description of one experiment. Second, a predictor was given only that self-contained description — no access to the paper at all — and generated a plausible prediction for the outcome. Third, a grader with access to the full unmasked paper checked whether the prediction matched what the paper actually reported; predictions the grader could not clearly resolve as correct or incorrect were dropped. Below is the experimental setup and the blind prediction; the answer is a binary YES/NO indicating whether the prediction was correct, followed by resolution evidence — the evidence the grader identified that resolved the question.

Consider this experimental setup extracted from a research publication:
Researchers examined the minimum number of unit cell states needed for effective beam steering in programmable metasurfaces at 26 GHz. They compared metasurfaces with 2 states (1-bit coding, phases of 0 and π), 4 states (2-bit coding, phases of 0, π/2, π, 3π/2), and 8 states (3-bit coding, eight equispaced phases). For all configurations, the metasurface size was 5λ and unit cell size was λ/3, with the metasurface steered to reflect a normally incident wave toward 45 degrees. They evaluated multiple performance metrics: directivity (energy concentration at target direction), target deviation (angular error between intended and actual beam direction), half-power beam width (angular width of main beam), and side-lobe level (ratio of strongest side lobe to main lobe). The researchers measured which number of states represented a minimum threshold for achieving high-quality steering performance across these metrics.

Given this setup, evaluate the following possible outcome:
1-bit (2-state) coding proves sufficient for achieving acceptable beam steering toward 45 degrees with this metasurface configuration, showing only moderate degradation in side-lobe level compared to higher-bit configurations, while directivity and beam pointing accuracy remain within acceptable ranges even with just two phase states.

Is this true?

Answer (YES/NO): NO